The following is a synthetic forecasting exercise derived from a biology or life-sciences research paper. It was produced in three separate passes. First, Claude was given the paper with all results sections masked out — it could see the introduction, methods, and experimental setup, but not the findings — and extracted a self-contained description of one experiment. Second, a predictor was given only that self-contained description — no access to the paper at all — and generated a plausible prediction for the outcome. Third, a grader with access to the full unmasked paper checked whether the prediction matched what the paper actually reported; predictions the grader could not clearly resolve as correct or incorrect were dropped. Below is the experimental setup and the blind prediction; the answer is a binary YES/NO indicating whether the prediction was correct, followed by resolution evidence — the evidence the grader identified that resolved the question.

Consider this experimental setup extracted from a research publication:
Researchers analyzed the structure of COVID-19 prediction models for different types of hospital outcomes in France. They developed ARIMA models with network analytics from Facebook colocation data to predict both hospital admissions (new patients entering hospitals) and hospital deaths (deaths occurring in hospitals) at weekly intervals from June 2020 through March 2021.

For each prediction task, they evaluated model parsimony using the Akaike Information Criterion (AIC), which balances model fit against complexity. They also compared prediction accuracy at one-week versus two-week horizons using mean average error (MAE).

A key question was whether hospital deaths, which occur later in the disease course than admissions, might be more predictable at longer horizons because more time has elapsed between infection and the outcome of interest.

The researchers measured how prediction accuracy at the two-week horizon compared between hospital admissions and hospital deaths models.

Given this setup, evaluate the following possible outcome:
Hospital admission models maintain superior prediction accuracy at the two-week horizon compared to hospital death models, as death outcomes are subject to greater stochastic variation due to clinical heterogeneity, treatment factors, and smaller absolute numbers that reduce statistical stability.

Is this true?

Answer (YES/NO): NO